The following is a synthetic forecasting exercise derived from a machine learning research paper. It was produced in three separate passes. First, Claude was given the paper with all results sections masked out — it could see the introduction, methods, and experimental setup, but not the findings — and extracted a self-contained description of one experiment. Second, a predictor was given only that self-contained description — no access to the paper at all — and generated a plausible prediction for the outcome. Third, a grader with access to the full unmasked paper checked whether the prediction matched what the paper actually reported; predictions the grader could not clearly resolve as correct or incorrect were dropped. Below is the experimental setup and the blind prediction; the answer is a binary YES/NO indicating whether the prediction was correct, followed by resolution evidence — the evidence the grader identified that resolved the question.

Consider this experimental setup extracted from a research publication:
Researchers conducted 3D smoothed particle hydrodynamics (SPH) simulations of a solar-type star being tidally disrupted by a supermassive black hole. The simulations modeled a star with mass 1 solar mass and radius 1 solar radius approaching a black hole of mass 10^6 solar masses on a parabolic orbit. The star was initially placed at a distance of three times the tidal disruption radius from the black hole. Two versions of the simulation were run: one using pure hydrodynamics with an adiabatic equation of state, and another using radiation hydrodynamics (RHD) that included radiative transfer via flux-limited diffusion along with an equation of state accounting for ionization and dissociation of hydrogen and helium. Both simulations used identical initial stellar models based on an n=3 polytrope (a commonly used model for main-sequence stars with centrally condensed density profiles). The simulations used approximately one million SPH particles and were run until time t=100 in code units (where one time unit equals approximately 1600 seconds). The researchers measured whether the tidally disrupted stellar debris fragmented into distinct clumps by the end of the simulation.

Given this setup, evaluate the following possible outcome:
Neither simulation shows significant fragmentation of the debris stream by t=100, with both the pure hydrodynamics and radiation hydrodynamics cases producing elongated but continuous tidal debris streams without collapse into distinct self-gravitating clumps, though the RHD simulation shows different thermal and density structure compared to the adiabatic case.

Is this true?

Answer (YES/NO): NO